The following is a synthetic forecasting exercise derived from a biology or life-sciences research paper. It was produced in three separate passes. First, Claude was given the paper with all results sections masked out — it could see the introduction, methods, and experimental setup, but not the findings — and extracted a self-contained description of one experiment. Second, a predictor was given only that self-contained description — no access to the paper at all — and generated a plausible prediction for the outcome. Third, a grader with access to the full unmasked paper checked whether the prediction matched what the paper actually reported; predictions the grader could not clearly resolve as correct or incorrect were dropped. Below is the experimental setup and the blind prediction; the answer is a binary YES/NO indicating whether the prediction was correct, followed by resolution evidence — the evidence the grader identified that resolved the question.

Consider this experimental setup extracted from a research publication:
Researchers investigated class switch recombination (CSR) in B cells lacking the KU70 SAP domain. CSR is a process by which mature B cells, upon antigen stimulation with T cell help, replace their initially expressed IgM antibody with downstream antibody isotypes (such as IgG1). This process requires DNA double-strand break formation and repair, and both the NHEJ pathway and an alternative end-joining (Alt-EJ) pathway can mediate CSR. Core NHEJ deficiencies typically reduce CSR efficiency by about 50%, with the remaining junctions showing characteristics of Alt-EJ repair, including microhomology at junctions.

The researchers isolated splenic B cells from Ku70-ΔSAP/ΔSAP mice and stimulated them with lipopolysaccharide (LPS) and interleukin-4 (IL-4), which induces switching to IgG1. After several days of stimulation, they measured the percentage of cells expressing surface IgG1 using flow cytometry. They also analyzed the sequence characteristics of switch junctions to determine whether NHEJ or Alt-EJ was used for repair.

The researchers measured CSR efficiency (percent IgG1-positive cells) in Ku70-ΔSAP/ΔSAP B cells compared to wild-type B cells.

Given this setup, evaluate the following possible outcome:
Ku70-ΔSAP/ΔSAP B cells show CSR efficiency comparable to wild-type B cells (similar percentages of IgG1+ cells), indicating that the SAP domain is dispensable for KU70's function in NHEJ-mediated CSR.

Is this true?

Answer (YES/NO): YES